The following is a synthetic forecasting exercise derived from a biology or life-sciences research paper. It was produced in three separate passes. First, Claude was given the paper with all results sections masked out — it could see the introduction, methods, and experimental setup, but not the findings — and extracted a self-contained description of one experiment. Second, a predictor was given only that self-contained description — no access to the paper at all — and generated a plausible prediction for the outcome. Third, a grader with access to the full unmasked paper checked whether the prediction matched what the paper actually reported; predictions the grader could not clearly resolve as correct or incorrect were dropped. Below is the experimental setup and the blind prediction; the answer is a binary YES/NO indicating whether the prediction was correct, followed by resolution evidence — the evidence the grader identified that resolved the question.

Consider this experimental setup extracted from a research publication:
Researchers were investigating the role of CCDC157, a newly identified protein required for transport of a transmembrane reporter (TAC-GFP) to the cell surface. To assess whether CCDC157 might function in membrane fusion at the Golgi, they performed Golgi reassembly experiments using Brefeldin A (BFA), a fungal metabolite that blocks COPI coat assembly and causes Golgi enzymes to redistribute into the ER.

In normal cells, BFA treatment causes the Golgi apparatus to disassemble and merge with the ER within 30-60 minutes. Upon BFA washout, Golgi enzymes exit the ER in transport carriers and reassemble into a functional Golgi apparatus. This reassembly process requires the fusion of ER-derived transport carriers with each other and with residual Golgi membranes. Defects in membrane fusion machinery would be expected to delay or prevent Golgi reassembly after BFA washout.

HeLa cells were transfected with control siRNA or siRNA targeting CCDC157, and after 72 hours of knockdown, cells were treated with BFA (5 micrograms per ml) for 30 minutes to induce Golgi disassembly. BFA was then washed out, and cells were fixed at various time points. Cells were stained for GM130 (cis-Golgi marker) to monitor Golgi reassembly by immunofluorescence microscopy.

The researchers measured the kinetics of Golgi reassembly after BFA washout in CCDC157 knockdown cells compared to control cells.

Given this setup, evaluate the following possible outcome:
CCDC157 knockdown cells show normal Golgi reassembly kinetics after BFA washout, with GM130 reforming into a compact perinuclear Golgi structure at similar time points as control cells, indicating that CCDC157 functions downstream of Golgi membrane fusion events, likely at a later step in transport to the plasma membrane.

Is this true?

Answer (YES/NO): NO